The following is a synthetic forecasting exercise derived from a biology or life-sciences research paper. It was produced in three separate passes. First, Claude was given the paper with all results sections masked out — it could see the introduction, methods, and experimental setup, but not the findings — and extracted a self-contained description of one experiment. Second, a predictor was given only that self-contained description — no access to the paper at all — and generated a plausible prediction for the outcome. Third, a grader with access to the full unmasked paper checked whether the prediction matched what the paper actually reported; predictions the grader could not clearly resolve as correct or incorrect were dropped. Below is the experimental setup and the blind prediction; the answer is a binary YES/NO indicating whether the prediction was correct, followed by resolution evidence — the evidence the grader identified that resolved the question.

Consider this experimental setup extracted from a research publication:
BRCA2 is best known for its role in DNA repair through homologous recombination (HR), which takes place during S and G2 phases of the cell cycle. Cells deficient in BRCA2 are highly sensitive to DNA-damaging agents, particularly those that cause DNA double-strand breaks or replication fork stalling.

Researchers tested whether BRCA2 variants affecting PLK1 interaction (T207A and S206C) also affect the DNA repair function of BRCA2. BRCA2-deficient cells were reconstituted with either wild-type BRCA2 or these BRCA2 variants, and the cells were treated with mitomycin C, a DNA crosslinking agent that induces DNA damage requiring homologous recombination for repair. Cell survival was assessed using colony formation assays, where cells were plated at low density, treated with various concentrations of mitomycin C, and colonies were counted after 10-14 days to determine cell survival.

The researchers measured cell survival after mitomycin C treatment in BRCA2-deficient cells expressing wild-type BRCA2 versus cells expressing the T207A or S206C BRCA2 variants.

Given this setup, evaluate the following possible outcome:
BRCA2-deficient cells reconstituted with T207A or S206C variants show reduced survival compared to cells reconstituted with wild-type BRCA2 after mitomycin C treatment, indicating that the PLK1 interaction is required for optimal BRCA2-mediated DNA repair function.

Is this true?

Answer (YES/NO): NO